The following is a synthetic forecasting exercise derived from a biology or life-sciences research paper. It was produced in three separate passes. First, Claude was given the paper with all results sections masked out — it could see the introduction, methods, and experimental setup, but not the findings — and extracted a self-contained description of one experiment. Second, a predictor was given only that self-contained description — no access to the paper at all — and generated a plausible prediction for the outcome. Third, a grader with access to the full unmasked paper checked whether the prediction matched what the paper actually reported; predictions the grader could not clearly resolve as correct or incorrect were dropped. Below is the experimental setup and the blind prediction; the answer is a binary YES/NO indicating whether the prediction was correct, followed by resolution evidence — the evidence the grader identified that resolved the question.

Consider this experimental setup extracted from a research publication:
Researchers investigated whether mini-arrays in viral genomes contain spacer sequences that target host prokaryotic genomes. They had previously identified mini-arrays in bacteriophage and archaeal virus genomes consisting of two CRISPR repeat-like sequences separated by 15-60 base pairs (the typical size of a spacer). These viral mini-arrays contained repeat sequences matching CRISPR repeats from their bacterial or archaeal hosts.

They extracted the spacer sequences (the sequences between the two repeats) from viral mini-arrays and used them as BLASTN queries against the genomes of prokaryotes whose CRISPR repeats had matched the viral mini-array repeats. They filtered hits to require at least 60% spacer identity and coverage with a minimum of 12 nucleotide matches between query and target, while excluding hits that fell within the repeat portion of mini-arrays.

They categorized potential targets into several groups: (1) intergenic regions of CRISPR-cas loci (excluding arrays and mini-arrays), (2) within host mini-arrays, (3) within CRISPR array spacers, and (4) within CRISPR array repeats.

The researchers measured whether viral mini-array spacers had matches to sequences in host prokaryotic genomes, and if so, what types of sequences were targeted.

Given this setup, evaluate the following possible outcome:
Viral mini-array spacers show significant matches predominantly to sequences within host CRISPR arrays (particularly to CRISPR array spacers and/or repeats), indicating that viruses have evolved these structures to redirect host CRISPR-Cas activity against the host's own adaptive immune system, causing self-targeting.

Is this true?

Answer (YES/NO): NO